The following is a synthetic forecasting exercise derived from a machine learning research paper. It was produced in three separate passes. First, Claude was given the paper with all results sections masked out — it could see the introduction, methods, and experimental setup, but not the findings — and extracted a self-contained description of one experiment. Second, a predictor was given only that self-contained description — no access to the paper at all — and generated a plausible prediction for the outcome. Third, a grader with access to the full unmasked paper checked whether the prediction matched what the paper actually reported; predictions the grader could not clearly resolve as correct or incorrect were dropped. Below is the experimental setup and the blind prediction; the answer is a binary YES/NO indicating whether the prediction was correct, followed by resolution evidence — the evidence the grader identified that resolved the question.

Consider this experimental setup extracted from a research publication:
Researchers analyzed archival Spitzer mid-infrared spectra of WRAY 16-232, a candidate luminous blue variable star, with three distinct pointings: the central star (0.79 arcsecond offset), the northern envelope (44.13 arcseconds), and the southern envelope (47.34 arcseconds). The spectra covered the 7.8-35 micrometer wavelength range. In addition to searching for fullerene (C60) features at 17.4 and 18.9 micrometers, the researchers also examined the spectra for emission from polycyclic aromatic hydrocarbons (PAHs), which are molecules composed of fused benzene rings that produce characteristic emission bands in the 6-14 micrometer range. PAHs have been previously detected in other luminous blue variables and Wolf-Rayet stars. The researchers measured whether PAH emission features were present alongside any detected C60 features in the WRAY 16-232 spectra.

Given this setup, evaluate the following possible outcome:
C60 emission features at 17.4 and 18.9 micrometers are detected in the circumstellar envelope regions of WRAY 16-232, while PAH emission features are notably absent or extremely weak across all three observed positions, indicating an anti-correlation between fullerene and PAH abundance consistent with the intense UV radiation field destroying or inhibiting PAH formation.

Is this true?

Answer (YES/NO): NO